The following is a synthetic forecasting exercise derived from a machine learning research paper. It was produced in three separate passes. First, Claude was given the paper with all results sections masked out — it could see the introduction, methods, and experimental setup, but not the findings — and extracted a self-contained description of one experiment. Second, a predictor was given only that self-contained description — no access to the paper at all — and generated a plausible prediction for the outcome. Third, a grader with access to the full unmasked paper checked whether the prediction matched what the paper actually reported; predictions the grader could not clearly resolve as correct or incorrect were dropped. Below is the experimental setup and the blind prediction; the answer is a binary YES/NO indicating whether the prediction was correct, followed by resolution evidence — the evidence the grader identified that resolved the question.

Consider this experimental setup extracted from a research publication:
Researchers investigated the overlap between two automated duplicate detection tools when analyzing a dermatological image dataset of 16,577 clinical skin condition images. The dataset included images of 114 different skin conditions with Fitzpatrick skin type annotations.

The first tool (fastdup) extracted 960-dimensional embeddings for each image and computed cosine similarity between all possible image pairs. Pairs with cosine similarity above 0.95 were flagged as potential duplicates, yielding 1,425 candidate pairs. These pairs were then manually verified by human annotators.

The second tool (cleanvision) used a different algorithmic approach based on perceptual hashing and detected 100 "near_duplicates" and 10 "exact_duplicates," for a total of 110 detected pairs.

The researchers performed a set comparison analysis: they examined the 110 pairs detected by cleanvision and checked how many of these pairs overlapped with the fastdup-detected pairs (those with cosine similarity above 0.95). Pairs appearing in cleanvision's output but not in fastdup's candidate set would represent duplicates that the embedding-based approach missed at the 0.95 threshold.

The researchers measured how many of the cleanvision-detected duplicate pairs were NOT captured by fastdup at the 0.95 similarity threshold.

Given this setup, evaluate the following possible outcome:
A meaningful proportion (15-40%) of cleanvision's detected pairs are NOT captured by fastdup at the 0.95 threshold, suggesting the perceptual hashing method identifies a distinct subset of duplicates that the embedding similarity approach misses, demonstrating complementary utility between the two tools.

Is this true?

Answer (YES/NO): YES